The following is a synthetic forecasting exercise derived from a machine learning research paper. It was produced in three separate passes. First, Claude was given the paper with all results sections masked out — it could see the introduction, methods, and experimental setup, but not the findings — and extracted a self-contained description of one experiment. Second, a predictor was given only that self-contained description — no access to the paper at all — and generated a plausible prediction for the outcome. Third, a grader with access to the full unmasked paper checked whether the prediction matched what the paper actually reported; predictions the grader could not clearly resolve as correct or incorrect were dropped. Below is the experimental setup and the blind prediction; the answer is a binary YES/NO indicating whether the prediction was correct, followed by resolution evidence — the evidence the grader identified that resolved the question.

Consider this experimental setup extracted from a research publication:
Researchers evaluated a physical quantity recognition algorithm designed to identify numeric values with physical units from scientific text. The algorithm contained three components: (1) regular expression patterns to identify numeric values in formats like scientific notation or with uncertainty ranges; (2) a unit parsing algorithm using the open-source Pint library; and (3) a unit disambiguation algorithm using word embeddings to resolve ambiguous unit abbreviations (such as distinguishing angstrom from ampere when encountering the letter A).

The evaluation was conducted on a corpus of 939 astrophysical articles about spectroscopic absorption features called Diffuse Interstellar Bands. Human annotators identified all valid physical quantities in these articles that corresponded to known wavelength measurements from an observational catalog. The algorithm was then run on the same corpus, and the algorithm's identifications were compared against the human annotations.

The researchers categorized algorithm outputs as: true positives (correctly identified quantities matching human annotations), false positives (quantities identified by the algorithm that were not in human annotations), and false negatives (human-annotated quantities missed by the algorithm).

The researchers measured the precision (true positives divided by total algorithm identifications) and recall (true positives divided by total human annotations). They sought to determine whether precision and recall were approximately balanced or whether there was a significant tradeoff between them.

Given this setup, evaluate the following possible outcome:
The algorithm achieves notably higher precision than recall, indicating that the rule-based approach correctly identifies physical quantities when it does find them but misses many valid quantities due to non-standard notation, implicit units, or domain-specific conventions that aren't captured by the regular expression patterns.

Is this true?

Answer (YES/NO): NO